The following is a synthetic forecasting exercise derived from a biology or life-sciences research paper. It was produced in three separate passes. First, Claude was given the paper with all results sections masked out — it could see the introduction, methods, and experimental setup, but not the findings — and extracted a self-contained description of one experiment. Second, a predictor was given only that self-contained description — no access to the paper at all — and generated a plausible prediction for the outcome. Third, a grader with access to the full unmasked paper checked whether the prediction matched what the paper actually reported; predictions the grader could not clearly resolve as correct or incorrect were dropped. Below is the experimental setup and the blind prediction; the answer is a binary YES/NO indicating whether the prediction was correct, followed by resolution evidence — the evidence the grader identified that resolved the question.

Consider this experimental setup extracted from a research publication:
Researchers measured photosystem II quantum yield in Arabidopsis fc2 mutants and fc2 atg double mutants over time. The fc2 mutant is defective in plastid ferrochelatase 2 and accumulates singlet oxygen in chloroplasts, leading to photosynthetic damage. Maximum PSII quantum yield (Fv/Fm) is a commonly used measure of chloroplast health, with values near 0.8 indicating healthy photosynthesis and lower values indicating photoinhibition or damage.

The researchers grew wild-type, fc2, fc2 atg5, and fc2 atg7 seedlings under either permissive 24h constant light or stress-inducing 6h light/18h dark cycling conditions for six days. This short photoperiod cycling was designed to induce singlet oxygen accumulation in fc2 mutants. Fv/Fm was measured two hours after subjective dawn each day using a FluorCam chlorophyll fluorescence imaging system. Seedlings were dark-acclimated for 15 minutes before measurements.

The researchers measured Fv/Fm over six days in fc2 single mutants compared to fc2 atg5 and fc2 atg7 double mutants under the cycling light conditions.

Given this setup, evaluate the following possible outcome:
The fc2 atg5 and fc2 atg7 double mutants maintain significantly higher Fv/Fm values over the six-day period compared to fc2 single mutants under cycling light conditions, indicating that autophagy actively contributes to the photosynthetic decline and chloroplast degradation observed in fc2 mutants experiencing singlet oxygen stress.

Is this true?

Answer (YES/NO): NO